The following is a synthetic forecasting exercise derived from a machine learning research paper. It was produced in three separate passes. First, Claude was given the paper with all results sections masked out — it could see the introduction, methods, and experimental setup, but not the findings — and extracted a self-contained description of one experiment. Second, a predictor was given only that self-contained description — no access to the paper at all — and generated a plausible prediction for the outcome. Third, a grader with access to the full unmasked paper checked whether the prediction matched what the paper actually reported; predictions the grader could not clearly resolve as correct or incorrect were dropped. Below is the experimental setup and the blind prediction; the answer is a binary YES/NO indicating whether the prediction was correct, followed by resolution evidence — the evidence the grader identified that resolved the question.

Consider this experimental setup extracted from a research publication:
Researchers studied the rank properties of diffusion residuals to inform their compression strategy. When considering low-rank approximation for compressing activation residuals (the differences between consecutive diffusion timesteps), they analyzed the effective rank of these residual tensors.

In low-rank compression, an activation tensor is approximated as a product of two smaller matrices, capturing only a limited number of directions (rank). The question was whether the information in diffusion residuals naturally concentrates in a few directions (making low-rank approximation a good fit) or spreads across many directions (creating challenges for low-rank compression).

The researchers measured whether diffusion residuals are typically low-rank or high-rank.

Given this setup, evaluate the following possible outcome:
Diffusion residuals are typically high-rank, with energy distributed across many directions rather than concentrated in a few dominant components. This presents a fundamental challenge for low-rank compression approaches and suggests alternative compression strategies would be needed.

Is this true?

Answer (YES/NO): YES